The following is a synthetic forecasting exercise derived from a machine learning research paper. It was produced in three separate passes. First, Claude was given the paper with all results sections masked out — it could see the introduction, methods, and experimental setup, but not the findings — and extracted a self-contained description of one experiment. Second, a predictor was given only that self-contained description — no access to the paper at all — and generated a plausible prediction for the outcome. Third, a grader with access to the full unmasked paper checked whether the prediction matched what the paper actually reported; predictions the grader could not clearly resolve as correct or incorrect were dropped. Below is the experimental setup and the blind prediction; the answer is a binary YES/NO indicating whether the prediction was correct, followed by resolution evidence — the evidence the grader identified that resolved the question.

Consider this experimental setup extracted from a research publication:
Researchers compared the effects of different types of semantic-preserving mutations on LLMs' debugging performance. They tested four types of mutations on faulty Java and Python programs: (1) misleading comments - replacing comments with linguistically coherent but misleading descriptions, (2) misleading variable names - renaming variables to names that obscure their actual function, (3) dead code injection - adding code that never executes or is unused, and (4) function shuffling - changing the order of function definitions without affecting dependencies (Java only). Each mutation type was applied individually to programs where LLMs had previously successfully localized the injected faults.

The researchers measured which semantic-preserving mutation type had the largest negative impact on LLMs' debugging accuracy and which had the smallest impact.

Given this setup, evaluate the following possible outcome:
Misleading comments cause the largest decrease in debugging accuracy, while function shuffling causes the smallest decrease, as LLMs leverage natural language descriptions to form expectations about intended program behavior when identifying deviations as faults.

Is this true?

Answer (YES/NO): NO